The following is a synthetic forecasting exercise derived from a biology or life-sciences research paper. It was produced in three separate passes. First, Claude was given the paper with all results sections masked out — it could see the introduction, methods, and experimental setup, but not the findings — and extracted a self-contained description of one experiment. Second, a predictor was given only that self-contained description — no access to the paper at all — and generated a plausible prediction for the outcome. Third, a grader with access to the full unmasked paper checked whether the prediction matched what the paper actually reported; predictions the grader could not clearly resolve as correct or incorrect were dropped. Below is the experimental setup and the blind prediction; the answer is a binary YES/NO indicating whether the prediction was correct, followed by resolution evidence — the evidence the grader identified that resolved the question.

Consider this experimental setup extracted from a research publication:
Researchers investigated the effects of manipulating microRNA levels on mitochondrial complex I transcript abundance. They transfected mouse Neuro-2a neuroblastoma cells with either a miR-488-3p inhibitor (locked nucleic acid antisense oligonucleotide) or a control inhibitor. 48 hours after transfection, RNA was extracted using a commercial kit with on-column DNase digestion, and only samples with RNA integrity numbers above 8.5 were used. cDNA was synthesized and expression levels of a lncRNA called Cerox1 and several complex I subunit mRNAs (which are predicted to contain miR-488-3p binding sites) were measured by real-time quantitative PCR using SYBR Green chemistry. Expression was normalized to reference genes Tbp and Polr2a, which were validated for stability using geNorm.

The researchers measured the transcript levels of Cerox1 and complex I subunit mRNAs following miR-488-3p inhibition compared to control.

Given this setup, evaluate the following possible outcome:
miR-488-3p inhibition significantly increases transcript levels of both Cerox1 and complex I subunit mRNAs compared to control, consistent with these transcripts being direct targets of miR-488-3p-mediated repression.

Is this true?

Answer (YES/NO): YES